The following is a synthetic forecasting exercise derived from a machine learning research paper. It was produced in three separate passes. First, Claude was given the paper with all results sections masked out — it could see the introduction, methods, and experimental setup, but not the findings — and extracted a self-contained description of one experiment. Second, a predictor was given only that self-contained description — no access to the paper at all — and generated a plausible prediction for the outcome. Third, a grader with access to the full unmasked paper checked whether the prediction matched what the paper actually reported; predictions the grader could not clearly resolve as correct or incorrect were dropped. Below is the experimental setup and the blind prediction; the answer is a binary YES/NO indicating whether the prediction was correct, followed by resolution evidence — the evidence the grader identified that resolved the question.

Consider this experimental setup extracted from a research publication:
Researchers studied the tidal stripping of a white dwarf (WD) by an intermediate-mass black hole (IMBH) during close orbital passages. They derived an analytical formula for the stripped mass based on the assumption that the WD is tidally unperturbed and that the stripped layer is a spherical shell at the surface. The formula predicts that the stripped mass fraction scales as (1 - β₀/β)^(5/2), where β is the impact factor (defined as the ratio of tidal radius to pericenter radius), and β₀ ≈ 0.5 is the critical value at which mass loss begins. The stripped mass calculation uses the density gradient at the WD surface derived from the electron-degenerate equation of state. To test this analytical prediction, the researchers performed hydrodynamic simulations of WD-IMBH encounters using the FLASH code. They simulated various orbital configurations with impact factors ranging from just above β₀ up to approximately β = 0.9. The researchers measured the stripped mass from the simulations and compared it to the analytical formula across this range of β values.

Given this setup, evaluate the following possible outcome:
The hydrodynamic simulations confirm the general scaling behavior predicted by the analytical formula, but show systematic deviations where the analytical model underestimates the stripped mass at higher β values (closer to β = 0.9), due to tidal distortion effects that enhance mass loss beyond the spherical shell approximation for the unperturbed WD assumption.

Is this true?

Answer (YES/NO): YES